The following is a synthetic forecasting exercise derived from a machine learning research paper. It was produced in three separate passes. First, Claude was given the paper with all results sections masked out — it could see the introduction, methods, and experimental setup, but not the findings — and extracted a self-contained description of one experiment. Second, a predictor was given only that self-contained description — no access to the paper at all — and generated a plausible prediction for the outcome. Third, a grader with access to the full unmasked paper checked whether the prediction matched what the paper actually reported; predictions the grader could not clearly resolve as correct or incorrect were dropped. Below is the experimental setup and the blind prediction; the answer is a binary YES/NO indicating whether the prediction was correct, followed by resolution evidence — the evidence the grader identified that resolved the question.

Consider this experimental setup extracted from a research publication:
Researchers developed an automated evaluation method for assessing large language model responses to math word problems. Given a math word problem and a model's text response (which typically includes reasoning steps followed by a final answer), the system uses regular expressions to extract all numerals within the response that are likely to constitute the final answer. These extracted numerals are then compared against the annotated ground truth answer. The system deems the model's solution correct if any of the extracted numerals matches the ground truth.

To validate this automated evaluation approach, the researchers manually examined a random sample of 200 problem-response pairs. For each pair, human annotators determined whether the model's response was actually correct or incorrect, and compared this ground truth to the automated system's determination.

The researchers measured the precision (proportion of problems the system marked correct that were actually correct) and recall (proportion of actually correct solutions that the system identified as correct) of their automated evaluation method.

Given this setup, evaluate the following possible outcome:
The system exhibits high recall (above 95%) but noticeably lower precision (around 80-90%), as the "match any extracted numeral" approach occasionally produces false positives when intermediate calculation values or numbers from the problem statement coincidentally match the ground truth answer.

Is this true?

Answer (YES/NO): NO